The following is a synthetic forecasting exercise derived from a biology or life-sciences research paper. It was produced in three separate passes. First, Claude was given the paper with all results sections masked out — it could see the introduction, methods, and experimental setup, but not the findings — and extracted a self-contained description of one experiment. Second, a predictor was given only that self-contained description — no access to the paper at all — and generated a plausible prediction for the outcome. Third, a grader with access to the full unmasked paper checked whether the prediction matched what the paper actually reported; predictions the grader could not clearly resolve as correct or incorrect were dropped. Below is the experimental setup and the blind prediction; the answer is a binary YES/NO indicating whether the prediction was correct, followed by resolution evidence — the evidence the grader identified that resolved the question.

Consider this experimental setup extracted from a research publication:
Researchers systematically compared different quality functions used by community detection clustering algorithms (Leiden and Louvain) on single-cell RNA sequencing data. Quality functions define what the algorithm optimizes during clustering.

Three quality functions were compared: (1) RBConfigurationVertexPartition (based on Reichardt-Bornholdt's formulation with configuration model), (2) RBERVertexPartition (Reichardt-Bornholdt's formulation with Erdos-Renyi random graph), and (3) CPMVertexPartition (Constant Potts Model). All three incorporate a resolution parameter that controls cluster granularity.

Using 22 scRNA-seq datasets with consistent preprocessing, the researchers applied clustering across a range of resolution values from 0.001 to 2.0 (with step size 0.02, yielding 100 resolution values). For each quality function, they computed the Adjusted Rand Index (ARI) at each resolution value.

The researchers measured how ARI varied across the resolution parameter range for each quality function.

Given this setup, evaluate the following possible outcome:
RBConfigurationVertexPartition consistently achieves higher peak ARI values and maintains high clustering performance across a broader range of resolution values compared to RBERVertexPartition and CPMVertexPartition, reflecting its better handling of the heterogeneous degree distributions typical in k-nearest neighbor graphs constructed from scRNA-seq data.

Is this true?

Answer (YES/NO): NO